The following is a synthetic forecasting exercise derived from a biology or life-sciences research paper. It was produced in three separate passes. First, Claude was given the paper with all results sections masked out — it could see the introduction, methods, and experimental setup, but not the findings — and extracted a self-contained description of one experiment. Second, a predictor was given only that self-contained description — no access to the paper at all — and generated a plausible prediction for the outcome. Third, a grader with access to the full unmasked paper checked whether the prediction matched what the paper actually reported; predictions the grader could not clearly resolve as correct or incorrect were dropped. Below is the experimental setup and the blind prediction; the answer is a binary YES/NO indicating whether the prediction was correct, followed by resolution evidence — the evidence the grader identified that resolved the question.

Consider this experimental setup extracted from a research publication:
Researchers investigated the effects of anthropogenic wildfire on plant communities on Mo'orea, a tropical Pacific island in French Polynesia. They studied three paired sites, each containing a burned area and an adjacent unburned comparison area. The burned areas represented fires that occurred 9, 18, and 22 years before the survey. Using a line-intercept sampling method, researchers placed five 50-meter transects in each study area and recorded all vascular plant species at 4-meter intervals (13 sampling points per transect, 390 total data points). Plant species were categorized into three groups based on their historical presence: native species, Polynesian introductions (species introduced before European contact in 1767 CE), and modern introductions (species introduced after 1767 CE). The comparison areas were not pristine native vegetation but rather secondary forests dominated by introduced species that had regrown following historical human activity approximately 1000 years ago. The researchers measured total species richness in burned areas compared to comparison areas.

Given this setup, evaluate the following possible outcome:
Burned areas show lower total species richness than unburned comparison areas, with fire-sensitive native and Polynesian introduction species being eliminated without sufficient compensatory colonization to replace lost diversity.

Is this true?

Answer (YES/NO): NO